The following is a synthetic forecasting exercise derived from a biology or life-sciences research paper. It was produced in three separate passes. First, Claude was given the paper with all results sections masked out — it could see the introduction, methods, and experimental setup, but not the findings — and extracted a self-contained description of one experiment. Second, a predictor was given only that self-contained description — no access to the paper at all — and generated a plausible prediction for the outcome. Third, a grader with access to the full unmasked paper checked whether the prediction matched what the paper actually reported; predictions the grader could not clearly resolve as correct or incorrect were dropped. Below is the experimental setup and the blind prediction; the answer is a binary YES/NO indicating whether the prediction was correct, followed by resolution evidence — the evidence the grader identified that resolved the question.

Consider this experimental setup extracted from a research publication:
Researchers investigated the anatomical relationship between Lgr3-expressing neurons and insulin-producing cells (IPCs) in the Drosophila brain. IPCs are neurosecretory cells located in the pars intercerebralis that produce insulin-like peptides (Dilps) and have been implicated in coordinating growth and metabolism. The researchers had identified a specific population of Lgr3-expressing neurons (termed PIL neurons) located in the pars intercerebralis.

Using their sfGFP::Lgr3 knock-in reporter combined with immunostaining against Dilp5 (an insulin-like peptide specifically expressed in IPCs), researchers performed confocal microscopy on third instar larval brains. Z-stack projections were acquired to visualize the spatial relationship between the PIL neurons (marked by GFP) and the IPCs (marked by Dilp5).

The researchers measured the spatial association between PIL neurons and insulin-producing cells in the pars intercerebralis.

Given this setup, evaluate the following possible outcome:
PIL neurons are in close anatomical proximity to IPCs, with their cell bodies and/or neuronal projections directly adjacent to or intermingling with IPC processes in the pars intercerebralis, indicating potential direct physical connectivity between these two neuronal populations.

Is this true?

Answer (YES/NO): YES